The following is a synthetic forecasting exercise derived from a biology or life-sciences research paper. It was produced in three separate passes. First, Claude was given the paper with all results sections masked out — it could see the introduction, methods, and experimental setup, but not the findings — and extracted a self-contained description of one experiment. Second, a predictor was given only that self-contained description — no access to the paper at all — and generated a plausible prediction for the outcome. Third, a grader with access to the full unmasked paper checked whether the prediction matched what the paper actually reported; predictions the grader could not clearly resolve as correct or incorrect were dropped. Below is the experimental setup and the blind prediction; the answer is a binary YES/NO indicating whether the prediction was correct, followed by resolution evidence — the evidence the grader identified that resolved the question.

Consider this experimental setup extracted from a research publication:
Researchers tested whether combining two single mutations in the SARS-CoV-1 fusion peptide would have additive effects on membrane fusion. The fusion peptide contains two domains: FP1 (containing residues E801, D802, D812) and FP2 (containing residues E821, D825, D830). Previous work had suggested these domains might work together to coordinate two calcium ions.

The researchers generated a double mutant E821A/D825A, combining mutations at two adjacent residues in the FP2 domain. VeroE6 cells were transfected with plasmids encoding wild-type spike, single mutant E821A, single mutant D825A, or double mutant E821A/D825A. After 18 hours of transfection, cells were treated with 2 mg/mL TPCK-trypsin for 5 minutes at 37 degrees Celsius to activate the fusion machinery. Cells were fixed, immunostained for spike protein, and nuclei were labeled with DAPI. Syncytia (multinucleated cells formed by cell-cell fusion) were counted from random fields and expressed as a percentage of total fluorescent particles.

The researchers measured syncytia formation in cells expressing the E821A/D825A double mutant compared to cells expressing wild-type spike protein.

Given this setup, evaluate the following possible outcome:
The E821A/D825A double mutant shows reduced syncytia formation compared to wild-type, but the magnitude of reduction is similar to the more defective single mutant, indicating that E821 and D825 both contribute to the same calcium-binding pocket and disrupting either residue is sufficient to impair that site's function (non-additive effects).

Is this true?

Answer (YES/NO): NO